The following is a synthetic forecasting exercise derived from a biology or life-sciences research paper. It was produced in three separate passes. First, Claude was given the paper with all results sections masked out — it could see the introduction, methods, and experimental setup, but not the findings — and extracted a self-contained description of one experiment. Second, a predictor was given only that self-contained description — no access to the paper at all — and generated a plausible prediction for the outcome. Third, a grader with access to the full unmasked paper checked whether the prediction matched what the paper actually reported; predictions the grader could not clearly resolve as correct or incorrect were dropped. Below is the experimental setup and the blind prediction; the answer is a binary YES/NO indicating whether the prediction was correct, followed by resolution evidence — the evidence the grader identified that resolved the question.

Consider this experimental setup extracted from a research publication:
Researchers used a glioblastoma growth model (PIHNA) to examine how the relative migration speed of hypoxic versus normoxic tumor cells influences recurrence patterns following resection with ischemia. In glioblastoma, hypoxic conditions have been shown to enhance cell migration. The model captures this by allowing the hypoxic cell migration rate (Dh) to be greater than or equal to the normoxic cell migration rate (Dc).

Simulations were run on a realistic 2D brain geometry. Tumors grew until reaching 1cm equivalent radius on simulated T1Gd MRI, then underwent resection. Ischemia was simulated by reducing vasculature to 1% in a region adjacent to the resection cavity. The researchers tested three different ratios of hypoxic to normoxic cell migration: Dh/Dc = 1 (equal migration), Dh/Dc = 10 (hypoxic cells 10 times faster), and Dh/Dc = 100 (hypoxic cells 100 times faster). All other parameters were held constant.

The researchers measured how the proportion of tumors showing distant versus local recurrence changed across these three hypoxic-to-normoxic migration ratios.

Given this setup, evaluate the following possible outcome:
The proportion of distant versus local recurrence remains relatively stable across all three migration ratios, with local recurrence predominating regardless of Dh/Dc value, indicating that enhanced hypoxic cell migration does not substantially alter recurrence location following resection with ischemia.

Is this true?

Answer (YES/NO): NO